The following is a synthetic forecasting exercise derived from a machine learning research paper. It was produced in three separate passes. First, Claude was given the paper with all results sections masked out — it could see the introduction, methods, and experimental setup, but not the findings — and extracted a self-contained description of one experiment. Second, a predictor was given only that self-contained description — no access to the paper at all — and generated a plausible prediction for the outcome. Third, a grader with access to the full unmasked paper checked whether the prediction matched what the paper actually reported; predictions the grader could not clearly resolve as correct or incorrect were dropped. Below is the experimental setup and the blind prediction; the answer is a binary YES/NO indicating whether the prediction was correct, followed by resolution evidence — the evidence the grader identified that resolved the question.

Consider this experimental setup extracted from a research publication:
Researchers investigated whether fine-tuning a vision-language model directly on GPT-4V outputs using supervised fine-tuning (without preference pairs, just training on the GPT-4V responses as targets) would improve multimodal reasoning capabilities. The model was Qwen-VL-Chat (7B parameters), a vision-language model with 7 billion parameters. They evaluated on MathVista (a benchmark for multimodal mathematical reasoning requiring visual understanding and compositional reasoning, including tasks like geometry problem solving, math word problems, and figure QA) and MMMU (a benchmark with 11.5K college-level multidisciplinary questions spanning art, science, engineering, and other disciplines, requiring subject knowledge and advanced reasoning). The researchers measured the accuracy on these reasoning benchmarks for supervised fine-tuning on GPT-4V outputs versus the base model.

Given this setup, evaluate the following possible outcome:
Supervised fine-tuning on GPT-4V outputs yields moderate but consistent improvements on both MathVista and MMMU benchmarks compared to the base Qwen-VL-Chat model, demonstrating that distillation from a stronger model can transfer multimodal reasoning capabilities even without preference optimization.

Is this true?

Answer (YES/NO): NO